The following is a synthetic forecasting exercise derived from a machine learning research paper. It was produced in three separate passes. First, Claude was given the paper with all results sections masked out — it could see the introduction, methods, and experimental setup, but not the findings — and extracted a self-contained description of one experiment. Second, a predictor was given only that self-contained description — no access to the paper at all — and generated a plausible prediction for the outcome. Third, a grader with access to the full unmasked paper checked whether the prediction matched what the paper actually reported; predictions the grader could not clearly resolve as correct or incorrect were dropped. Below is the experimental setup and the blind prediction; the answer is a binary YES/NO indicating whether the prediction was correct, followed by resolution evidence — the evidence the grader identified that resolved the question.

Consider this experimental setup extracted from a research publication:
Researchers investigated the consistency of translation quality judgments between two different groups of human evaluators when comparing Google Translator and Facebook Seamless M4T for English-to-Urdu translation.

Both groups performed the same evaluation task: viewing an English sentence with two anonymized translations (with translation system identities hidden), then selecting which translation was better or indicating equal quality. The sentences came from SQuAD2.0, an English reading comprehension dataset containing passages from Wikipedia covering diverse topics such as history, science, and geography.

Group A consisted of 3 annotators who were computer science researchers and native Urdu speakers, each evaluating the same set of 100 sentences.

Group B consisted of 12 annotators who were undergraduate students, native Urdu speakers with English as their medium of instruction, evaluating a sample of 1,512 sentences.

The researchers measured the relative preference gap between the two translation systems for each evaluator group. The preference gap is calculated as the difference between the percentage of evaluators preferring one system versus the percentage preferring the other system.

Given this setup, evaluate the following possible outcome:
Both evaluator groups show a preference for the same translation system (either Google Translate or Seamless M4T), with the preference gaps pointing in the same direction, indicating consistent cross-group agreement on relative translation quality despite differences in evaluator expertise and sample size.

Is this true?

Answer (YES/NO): YES